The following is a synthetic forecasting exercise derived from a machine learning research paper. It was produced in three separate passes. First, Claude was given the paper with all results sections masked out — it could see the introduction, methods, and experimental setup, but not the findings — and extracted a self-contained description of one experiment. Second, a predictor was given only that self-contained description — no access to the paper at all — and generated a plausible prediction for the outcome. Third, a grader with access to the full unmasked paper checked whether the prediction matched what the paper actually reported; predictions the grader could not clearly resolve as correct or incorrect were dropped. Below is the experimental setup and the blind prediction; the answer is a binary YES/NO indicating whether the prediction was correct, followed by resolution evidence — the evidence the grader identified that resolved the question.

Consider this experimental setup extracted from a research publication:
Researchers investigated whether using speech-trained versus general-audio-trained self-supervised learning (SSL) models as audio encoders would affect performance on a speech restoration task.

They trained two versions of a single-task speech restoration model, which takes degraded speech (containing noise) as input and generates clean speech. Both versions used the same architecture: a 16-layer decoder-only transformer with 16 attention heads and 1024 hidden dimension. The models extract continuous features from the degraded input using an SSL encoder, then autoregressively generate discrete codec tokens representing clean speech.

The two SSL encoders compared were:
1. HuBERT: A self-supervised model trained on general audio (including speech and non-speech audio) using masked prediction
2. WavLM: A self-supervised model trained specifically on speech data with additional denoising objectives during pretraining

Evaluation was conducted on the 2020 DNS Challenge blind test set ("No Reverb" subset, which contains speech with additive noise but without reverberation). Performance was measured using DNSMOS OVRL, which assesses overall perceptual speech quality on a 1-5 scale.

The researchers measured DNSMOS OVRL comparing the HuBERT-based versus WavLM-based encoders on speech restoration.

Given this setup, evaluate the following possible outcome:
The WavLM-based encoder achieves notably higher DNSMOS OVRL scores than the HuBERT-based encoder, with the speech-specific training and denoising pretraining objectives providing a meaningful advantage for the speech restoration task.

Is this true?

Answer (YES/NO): NO